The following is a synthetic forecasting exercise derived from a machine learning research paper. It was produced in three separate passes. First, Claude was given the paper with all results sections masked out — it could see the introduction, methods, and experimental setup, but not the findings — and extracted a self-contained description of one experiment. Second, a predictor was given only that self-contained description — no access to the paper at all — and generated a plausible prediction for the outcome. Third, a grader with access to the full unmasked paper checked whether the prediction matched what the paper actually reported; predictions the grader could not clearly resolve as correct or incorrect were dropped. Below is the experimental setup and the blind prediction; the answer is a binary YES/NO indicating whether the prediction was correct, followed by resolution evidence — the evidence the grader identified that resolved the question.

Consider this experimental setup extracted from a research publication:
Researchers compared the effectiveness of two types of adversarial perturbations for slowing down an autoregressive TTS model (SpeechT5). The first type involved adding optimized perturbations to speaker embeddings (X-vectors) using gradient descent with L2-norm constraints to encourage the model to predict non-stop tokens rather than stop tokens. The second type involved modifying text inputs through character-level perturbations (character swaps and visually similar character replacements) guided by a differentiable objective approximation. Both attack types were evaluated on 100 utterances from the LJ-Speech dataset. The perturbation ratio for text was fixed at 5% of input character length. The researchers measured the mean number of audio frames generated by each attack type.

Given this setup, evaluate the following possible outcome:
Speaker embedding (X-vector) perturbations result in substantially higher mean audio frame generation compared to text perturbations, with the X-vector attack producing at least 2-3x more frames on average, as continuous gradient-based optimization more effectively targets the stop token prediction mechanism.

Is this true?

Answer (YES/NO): YES